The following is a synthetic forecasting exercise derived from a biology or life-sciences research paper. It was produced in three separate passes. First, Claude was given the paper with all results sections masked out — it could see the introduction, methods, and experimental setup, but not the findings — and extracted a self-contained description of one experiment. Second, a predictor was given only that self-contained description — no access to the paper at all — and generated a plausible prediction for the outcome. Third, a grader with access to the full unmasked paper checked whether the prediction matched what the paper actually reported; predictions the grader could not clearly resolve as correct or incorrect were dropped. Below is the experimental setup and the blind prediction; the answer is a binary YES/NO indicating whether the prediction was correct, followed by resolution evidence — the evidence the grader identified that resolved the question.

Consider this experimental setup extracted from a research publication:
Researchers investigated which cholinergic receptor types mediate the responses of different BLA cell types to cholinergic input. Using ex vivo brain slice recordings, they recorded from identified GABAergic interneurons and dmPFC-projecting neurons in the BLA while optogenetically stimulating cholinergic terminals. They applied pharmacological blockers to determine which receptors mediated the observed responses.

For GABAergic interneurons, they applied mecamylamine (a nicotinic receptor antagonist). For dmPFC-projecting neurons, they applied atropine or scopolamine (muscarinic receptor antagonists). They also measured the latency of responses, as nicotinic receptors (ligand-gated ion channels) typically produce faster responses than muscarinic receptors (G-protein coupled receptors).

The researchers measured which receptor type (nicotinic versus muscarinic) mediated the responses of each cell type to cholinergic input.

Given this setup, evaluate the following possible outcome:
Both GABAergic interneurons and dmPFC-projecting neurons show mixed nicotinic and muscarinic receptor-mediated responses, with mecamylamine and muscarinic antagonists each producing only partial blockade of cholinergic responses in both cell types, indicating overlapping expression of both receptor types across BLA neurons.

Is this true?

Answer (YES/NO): NO